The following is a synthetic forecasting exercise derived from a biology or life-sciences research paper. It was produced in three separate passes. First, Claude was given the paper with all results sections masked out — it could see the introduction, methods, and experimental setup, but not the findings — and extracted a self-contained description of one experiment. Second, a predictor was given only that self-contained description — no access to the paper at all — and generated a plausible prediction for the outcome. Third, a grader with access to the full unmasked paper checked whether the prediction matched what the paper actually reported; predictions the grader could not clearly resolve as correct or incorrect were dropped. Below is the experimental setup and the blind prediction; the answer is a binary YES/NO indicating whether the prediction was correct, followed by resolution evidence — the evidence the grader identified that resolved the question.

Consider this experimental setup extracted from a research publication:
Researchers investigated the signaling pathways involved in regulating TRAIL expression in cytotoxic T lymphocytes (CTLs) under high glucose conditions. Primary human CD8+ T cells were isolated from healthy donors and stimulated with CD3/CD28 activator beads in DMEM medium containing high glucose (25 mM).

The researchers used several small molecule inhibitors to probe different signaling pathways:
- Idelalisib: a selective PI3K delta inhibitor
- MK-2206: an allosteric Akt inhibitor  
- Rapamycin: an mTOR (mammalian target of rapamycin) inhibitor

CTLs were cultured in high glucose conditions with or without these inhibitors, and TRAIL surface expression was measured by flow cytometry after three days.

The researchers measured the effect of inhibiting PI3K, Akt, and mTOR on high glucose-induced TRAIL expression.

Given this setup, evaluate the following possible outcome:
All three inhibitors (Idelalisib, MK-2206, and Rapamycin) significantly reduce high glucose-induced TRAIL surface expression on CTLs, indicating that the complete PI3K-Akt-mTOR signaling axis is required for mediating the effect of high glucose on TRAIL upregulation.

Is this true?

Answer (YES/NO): NO